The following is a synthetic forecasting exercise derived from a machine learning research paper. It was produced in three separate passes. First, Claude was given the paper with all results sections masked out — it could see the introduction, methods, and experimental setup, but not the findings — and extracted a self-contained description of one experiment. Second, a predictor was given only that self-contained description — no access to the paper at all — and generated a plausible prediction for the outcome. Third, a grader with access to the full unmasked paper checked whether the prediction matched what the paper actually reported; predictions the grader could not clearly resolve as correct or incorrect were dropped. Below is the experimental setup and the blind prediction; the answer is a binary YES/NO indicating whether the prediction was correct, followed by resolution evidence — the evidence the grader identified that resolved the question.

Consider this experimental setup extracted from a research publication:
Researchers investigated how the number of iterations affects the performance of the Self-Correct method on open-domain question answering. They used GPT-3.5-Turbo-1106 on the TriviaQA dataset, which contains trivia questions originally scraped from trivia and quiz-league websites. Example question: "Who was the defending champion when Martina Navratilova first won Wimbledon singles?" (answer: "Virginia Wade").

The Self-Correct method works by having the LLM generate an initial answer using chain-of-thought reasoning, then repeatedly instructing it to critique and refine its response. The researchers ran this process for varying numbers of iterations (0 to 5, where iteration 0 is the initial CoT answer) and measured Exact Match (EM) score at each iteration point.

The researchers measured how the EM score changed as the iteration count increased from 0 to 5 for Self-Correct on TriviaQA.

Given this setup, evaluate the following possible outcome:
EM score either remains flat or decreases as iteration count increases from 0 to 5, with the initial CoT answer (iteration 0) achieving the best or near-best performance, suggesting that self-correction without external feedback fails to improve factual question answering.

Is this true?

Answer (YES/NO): YES